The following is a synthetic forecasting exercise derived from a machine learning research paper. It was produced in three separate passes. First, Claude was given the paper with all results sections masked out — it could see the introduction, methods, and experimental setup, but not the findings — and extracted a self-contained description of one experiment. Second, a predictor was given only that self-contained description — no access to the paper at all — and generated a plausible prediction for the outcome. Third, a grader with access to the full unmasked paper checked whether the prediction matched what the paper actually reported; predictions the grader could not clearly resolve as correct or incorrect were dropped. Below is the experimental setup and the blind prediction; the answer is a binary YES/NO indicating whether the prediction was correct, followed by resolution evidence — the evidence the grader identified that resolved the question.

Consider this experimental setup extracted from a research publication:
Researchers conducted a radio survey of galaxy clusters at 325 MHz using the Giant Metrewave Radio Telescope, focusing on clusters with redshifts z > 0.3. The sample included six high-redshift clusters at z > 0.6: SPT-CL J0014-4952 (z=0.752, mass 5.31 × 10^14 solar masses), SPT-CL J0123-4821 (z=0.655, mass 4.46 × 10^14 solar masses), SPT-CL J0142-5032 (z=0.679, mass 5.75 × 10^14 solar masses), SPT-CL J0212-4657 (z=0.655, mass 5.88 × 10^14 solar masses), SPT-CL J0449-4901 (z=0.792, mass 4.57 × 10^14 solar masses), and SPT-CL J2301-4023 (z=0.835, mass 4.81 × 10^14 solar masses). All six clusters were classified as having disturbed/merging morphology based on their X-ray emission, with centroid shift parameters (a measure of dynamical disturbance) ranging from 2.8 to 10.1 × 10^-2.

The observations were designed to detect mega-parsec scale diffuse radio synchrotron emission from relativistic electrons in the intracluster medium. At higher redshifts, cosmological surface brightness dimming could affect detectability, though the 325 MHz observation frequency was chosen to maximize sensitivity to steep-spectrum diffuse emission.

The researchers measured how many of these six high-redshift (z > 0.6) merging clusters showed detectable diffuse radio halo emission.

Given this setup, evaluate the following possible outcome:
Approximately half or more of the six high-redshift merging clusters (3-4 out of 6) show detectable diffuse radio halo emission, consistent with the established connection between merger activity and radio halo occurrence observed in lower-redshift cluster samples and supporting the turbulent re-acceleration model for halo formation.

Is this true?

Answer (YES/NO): NO